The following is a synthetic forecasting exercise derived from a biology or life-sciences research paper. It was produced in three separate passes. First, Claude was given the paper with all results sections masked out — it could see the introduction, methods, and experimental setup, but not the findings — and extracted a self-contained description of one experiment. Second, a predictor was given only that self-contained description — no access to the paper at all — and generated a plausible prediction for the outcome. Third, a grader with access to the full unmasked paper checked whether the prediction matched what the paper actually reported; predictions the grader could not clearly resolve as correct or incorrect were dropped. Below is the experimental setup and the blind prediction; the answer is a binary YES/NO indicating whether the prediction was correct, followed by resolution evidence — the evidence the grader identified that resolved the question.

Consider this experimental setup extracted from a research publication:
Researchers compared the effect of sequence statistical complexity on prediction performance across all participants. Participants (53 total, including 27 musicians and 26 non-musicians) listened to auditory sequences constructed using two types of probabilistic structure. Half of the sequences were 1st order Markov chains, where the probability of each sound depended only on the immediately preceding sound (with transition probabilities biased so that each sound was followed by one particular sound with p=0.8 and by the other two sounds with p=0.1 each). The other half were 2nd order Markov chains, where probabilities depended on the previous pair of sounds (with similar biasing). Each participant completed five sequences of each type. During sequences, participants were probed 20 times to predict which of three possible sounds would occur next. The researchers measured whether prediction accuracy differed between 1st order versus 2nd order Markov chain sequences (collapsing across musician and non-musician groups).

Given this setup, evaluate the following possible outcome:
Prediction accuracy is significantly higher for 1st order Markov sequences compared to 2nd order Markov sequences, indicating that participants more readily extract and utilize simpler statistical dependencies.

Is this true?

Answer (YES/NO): YES